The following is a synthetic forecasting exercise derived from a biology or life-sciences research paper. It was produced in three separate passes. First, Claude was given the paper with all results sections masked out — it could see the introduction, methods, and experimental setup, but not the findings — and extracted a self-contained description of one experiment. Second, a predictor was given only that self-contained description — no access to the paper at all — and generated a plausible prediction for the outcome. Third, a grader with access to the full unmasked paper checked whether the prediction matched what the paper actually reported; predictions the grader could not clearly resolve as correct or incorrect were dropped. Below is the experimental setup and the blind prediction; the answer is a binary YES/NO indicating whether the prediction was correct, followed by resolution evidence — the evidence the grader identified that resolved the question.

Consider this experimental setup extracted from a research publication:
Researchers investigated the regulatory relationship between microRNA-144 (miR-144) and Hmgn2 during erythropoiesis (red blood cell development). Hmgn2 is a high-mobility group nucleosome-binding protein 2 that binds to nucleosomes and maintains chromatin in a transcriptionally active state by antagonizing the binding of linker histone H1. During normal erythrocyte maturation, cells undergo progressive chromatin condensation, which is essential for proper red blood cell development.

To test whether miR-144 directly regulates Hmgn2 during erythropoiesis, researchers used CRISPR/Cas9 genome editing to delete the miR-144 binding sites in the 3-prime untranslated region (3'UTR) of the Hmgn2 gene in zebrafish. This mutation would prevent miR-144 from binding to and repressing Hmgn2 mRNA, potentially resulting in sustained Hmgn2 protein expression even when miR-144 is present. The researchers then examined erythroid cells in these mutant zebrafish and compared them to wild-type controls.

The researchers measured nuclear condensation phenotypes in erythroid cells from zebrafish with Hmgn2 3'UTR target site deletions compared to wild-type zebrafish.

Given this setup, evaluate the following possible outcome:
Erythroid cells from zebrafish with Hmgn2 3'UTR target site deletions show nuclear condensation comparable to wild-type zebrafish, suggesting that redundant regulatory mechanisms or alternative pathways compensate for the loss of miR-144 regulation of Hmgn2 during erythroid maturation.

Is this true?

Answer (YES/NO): NO